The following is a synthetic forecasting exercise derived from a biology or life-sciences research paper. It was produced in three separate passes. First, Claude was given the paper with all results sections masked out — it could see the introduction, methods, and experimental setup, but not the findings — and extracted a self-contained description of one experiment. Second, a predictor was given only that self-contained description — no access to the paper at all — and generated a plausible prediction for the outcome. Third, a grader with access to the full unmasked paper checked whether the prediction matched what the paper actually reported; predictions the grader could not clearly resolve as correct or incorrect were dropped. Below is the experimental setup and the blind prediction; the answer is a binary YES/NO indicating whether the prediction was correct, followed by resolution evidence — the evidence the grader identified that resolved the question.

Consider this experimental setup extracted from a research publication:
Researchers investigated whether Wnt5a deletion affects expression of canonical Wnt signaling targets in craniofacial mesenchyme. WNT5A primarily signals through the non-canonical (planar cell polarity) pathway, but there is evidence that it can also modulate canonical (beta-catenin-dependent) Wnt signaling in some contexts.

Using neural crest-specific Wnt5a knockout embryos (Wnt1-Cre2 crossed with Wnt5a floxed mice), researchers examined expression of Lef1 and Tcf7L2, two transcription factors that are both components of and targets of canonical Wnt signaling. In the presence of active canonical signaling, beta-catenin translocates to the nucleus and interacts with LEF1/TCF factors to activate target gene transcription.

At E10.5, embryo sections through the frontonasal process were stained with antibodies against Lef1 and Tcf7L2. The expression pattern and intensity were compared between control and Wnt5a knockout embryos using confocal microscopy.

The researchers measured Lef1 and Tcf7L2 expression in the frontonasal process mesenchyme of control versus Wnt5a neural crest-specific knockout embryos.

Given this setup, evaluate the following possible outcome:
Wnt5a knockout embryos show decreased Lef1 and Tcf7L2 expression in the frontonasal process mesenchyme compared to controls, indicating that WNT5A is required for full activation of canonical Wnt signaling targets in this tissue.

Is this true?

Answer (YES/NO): YES